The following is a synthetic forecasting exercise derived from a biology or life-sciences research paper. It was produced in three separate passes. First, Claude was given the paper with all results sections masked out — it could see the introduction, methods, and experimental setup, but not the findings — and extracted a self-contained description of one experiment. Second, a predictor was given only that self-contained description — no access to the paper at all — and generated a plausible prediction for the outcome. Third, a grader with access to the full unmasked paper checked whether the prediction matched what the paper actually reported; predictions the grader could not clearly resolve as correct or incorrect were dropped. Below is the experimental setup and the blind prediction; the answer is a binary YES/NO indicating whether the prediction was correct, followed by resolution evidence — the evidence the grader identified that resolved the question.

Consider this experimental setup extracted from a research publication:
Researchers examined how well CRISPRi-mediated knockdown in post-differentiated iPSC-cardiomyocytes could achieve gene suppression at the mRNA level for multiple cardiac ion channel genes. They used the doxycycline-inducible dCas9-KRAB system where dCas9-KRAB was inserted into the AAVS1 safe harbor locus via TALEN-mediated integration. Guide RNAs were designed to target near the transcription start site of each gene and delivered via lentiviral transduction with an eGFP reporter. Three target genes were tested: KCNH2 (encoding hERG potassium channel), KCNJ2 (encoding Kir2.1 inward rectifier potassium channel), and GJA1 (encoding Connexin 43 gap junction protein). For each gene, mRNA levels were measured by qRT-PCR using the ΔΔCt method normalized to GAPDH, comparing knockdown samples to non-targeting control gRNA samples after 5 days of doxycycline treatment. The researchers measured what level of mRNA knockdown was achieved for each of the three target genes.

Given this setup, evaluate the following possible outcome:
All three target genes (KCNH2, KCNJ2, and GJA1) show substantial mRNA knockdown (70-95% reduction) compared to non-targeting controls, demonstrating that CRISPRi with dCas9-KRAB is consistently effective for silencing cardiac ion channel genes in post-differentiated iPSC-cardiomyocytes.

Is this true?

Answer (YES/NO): NO